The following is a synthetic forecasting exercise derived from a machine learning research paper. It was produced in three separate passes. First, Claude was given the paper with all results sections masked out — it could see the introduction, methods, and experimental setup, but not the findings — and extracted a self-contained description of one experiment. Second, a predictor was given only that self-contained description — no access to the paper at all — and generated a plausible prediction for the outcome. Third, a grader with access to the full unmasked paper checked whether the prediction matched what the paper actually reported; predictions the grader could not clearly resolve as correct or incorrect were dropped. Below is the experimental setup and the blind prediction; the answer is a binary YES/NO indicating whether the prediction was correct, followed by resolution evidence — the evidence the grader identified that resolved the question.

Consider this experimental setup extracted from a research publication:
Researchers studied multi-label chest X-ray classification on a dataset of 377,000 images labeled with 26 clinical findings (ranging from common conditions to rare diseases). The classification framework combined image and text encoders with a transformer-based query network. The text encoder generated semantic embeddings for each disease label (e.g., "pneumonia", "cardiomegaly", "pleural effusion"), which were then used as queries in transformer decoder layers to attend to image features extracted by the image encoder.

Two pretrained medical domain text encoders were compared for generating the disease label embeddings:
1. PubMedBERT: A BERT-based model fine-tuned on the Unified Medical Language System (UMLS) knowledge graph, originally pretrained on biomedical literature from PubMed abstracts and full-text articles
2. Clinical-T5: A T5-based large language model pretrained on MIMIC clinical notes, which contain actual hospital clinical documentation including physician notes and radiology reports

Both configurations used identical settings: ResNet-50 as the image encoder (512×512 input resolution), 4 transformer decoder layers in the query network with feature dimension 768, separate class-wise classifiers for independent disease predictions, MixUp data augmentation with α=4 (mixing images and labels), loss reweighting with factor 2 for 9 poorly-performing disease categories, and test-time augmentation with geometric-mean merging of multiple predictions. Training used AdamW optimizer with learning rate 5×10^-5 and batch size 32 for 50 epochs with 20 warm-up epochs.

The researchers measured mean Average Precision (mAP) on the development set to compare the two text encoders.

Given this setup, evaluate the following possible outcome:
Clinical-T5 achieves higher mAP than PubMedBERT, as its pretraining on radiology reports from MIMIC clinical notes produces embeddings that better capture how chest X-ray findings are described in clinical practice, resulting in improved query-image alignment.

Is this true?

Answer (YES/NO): NO